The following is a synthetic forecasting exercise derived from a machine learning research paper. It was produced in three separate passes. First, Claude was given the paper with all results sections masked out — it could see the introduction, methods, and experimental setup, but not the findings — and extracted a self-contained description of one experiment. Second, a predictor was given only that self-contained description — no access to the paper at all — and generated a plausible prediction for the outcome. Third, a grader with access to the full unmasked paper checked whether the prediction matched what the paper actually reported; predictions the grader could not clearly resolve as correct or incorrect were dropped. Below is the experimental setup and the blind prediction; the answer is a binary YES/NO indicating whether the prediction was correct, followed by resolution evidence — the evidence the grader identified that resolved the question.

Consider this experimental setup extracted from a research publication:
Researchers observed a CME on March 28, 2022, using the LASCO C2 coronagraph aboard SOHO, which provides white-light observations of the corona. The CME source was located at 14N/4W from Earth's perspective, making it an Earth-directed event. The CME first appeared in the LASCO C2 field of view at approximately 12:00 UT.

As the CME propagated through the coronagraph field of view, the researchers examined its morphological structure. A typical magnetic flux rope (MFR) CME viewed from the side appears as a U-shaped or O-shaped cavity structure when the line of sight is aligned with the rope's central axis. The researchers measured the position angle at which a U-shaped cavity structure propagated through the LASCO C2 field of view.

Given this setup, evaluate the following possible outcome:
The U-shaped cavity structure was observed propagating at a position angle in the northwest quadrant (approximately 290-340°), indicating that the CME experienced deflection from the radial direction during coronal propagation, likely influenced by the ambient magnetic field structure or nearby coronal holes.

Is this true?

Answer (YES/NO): YES